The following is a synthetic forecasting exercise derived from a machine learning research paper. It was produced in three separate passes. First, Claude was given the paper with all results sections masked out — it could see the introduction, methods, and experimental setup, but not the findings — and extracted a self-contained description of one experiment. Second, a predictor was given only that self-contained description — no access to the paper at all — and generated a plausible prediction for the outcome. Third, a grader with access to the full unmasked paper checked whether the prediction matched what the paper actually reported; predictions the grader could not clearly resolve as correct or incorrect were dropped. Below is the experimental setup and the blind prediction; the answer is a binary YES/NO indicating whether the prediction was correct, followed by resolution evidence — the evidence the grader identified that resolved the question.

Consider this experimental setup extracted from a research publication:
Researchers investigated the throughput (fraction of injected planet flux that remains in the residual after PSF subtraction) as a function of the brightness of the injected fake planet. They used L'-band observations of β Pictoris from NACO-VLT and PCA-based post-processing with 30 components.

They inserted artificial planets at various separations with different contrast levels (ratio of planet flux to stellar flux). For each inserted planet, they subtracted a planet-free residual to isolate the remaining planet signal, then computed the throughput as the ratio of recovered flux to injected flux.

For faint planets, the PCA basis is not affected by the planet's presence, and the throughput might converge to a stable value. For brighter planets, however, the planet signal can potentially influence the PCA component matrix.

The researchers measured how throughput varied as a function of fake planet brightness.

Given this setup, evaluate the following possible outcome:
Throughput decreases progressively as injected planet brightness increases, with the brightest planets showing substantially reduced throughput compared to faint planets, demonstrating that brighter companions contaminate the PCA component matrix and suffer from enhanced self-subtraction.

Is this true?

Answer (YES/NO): NO